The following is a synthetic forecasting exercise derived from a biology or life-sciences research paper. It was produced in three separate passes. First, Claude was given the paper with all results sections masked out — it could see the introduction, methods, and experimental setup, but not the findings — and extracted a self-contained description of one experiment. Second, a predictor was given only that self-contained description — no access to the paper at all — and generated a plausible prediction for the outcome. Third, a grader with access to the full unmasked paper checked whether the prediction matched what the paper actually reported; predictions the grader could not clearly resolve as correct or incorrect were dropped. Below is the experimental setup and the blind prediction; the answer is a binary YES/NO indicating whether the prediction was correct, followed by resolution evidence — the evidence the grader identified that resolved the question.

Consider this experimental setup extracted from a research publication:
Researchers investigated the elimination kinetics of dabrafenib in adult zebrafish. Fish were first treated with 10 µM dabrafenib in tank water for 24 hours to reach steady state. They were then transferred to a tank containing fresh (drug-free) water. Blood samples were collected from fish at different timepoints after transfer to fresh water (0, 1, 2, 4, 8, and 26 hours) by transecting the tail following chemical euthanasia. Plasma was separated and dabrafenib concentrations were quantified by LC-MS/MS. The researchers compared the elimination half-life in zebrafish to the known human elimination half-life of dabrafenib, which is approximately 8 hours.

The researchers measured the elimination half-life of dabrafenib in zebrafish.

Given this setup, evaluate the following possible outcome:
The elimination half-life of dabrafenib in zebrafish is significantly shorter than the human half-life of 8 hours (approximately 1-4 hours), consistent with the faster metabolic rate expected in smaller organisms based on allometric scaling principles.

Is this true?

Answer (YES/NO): YES